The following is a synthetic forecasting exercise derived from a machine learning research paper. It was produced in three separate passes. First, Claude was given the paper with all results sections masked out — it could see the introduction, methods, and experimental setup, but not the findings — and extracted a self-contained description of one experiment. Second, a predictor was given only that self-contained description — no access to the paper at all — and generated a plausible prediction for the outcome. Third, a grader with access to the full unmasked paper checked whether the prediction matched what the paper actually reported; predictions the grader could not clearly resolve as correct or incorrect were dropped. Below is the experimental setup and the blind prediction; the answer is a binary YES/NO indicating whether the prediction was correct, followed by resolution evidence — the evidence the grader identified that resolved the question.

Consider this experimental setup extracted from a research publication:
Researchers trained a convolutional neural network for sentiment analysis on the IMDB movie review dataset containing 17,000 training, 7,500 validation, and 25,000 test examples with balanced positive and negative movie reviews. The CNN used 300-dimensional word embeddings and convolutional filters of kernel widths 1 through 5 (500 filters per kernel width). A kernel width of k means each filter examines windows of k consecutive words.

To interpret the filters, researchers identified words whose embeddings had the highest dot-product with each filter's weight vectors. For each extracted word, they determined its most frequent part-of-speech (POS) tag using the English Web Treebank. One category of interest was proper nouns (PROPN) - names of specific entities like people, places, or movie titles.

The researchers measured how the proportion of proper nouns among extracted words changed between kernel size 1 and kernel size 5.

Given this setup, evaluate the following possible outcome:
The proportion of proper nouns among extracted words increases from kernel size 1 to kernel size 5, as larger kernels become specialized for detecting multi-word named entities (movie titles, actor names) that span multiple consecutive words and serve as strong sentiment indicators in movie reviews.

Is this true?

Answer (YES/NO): YES